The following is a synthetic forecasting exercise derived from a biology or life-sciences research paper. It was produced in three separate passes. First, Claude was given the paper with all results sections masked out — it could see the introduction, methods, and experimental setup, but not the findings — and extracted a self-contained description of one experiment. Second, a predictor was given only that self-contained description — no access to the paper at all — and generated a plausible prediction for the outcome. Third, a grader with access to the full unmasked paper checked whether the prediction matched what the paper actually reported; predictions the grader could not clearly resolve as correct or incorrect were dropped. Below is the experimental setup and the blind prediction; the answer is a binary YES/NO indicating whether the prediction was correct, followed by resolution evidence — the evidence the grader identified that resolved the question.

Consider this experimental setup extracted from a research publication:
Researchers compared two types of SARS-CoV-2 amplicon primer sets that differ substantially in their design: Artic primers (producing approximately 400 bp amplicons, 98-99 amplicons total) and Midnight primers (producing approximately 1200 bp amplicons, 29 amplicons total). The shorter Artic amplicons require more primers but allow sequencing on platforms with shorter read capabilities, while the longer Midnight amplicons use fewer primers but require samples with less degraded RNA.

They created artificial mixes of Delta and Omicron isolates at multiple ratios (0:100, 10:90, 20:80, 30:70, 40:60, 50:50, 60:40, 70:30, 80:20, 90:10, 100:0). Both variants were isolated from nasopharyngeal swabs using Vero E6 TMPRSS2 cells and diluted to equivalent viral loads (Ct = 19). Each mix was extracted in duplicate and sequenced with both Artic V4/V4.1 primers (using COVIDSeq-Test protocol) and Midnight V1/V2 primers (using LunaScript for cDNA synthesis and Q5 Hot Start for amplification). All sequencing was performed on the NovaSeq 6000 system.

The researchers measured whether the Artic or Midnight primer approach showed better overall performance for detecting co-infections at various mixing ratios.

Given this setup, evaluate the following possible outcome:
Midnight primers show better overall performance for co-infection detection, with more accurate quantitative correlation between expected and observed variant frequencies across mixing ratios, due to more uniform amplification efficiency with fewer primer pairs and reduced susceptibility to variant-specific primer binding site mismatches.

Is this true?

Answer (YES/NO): NO